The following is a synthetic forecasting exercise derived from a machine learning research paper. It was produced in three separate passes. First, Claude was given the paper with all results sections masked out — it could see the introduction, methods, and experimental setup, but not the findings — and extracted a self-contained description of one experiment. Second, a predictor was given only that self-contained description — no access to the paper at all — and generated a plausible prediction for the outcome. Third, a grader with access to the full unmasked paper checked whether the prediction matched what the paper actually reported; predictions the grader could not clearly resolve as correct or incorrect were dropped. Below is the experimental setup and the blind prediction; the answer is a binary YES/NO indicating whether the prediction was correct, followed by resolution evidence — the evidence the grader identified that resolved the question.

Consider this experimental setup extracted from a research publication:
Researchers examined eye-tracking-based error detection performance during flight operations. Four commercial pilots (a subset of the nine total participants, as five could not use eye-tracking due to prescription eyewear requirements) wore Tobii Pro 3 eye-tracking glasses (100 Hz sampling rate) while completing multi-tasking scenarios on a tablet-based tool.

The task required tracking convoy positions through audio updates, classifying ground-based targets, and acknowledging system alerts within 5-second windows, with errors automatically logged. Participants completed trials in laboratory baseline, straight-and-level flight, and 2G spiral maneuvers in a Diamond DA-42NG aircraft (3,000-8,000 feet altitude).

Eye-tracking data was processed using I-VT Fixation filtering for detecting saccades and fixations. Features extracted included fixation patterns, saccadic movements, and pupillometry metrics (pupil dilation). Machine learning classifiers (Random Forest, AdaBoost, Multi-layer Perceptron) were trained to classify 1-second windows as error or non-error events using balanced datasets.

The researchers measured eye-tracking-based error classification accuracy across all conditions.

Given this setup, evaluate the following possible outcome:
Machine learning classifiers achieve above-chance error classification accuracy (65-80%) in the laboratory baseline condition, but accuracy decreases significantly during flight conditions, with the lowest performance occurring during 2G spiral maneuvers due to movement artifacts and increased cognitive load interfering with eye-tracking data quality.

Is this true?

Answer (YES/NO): NO